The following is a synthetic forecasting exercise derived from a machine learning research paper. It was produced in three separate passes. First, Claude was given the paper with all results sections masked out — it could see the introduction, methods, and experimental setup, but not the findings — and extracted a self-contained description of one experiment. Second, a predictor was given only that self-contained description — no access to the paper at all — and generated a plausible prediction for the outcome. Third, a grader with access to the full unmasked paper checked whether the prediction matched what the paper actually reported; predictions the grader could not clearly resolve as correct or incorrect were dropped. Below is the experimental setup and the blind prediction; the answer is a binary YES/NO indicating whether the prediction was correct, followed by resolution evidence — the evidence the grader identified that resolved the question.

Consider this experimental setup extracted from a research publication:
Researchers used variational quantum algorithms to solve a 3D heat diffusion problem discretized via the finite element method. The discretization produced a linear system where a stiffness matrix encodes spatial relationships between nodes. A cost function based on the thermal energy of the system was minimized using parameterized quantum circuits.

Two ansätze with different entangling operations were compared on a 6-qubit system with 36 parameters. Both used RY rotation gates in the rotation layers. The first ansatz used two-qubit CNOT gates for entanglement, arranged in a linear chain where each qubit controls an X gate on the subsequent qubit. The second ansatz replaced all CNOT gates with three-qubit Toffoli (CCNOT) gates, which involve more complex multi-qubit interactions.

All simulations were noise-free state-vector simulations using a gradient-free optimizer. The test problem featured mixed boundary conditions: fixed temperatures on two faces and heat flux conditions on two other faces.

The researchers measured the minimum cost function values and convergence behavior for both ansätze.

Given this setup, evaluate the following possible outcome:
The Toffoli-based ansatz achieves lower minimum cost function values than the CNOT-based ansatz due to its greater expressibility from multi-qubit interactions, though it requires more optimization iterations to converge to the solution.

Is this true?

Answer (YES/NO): NO